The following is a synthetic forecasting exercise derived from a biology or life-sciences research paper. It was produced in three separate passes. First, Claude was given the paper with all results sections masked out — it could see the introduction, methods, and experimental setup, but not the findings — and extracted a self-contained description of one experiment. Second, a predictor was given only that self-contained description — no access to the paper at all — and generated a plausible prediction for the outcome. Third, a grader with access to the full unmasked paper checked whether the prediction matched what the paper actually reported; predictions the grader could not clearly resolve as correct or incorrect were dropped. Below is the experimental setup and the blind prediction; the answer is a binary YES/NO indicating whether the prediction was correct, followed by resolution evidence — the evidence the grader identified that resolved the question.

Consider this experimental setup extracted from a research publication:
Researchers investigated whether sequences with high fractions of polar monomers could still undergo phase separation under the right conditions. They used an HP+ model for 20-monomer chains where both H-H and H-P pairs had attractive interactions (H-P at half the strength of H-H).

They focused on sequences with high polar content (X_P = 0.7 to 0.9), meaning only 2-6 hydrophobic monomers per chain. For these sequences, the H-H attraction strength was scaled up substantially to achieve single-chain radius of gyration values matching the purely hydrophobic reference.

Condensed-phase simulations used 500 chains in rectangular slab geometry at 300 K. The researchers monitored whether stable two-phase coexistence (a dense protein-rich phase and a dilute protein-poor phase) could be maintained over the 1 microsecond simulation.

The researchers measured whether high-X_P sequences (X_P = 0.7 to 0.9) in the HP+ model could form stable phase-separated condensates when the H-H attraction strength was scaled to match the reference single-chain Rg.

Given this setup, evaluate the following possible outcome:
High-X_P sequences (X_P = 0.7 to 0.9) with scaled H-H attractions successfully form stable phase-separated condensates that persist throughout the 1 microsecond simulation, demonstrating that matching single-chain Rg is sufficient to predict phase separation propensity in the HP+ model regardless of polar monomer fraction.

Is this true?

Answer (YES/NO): NO